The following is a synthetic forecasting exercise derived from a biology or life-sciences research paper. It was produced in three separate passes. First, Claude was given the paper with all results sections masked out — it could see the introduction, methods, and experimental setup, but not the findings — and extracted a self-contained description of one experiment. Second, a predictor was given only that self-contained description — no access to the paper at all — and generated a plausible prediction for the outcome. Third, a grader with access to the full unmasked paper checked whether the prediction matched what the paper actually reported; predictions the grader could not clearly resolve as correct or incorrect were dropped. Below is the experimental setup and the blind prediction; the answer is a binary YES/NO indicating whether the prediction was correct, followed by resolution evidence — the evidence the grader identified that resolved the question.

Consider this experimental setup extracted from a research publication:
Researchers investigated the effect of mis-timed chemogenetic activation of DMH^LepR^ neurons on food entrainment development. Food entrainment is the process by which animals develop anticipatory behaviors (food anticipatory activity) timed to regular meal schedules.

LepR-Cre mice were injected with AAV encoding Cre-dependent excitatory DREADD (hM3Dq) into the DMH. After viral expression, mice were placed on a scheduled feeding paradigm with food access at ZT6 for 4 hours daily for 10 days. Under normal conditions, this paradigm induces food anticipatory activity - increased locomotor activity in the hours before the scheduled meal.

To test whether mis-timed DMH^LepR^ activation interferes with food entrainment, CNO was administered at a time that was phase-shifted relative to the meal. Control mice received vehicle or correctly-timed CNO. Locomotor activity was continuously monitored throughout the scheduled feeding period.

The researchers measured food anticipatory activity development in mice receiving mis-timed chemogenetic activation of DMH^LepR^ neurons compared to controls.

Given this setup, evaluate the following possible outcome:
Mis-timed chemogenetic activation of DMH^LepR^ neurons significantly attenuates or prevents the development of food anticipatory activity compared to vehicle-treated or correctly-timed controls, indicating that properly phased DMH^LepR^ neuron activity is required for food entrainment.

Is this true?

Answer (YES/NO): YES